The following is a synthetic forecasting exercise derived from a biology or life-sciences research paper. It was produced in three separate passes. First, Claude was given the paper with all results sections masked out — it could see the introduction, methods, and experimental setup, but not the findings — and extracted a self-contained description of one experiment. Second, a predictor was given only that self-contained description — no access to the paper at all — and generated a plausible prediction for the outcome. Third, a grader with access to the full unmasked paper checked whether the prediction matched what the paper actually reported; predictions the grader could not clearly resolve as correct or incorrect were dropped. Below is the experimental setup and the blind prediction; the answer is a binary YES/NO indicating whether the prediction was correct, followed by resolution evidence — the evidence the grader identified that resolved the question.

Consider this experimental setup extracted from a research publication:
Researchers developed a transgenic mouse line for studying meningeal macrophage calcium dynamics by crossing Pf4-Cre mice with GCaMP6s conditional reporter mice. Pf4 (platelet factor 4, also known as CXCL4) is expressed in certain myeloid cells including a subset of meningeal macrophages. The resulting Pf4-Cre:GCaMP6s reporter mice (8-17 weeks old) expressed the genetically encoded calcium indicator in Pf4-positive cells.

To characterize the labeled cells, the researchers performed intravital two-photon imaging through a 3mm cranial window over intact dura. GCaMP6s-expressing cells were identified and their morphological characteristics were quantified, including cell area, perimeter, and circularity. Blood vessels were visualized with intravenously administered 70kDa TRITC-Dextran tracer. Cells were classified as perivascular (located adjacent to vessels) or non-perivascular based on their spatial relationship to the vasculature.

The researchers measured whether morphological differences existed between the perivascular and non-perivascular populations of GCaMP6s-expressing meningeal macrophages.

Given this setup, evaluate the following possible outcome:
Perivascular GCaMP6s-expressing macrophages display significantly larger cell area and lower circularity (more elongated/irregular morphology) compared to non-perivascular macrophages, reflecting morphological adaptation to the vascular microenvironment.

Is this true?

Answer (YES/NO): NO